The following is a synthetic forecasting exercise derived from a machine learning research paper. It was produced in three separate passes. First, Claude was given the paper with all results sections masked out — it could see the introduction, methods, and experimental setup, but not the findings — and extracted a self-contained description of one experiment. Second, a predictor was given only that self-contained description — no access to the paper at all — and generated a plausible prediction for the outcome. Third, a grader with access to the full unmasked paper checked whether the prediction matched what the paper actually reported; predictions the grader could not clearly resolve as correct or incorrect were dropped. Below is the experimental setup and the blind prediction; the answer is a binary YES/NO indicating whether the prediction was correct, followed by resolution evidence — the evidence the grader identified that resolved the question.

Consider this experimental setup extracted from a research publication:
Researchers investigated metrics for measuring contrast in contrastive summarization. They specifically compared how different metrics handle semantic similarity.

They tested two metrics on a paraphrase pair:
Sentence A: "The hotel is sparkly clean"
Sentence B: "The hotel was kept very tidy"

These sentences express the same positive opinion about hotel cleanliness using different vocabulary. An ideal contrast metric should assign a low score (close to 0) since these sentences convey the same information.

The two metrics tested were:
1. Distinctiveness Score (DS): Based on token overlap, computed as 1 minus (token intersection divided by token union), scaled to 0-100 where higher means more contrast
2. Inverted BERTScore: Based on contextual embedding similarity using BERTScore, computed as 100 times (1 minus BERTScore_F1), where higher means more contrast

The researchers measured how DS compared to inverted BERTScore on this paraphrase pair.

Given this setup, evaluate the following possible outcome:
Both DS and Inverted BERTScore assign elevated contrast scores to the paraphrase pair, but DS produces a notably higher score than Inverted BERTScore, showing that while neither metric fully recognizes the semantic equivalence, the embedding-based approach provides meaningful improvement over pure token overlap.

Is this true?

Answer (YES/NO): YES